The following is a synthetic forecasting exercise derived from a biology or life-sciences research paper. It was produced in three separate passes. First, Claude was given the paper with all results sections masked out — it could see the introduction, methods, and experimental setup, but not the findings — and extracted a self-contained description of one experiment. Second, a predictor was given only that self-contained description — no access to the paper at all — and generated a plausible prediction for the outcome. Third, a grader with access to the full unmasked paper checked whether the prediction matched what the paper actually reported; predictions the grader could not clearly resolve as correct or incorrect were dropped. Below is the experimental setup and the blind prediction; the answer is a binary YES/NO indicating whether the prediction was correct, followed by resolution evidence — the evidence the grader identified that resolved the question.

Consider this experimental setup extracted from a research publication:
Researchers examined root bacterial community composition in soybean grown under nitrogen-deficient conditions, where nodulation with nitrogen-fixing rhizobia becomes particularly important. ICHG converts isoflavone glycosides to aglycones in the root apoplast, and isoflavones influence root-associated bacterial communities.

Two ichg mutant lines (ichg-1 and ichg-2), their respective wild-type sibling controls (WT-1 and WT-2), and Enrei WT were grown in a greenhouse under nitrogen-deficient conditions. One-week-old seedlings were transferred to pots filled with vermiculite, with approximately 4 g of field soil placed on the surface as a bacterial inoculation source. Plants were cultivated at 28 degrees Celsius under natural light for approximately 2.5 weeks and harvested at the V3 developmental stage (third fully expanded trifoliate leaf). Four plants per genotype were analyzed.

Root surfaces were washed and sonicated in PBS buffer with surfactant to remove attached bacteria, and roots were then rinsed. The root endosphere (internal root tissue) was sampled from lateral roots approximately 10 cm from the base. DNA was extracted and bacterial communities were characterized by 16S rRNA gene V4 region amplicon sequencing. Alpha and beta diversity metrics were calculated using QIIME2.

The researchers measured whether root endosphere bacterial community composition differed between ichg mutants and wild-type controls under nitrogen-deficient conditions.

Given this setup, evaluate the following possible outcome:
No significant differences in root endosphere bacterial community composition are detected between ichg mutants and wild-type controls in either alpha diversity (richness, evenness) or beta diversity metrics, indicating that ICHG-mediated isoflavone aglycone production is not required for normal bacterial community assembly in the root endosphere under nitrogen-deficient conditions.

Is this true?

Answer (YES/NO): YES